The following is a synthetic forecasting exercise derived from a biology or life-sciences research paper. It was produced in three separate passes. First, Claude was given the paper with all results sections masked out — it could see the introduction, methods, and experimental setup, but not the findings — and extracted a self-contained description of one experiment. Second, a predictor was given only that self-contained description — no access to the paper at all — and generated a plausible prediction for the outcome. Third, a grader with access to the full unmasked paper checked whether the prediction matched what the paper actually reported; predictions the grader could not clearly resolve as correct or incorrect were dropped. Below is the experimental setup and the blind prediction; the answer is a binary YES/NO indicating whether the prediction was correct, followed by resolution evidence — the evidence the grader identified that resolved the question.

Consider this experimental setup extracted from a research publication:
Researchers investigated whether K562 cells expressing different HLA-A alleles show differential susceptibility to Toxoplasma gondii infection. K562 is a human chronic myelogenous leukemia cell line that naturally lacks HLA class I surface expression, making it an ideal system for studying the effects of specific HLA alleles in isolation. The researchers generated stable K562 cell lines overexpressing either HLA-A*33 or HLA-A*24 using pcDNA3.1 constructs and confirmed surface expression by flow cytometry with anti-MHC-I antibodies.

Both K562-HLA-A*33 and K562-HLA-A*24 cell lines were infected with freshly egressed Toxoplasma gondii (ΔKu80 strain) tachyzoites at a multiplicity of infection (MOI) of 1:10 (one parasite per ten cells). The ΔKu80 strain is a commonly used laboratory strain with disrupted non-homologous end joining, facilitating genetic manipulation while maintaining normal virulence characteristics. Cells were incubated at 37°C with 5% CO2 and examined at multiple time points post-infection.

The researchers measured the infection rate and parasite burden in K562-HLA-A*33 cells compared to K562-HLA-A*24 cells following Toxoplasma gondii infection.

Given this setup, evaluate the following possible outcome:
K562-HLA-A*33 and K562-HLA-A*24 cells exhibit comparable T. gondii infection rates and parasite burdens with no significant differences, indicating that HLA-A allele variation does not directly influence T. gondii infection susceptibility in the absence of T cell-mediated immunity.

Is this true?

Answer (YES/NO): NO